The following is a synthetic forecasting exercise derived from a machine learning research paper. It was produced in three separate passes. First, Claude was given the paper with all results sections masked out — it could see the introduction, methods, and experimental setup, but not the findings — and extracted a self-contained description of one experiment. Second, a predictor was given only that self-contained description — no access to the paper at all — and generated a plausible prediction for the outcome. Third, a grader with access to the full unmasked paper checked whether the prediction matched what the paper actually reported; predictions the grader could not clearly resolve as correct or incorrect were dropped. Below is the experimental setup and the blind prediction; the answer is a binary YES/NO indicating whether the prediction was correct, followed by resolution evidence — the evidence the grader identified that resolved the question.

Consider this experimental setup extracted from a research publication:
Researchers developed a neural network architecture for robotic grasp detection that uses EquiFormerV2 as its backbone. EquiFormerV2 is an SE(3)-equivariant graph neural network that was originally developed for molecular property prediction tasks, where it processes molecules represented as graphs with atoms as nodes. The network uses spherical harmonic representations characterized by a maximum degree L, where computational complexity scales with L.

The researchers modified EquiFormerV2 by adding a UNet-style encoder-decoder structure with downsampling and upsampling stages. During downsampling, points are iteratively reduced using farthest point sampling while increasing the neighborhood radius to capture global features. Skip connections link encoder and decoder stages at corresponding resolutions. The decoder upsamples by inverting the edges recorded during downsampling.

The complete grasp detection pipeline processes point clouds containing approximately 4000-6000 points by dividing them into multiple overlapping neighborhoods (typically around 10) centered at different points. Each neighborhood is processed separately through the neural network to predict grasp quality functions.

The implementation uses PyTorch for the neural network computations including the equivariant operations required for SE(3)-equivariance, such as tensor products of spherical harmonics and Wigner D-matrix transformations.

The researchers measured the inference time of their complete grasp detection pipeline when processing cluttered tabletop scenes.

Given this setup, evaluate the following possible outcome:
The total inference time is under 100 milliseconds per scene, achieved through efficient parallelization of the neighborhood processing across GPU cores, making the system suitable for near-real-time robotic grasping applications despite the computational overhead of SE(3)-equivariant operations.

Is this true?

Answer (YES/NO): NO